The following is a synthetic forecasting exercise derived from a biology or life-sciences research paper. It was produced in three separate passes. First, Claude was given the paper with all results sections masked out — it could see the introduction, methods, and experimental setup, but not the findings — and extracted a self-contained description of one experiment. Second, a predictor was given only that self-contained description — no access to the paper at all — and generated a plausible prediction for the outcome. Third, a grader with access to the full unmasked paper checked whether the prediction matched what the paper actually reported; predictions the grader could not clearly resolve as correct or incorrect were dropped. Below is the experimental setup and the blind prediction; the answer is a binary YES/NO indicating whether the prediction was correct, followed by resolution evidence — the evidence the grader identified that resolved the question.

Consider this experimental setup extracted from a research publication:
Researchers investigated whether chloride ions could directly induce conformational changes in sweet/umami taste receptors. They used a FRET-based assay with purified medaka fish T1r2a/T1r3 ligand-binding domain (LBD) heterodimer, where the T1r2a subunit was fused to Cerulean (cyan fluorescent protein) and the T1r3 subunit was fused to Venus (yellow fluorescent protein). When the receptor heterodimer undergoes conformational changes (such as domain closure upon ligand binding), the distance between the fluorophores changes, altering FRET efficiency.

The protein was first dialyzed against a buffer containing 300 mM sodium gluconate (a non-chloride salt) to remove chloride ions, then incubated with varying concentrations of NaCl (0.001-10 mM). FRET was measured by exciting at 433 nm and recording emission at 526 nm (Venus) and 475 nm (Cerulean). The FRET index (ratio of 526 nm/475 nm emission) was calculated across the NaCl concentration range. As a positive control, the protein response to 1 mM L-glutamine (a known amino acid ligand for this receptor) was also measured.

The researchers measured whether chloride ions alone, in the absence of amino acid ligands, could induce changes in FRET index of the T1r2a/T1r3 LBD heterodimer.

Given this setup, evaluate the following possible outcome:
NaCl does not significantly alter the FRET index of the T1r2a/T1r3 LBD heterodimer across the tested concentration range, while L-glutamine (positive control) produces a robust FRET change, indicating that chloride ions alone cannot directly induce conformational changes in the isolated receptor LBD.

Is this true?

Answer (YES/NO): NO